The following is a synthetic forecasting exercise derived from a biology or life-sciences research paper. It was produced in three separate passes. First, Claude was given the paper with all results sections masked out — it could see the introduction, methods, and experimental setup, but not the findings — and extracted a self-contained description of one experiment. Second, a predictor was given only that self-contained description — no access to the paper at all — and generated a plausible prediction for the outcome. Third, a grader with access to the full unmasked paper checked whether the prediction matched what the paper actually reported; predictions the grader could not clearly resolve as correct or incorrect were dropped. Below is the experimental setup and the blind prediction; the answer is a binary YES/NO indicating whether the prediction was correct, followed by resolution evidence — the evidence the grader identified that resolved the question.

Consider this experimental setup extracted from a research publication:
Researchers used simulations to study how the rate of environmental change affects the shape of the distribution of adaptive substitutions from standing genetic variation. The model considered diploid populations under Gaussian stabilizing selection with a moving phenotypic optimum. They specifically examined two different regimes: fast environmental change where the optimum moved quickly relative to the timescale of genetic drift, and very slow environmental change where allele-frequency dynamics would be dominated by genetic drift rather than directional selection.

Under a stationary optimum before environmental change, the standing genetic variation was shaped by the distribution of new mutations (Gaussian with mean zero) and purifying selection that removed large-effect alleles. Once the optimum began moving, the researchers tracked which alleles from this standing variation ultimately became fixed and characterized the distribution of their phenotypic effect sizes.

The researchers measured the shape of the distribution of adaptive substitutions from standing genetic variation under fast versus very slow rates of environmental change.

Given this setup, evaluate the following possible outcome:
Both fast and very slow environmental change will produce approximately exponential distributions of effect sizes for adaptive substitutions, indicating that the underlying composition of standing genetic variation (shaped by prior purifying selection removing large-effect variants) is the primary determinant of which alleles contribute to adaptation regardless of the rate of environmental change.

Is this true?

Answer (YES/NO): NO